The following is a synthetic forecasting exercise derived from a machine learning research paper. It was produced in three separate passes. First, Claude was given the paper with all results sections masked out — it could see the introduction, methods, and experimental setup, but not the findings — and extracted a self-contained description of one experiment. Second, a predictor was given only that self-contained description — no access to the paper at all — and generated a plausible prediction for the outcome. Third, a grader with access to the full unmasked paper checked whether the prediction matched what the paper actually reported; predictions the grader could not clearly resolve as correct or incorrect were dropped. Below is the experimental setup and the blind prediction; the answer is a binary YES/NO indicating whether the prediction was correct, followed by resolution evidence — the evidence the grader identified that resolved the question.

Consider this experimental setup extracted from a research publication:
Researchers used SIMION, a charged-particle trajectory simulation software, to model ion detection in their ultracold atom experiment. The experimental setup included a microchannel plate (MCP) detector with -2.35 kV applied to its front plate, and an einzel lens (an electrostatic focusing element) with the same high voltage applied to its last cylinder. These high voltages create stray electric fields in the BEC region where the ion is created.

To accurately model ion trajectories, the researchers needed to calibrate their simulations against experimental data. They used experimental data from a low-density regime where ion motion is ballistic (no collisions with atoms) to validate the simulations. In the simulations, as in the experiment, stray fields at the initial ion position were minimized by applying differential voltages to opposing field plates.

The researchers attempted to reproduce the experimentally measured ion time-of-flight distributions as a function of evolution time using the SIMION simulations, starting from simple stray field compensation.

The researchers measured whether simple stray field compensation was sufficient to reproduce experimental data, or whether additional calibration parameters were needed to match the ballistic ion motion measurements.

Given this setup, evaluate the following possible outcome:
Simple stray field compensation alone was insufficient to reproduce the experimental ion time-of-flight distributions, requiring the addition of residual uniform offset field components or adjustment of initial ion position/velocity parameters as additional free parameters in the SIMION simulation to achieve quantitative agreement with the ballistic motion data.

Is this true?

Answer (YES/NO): YES